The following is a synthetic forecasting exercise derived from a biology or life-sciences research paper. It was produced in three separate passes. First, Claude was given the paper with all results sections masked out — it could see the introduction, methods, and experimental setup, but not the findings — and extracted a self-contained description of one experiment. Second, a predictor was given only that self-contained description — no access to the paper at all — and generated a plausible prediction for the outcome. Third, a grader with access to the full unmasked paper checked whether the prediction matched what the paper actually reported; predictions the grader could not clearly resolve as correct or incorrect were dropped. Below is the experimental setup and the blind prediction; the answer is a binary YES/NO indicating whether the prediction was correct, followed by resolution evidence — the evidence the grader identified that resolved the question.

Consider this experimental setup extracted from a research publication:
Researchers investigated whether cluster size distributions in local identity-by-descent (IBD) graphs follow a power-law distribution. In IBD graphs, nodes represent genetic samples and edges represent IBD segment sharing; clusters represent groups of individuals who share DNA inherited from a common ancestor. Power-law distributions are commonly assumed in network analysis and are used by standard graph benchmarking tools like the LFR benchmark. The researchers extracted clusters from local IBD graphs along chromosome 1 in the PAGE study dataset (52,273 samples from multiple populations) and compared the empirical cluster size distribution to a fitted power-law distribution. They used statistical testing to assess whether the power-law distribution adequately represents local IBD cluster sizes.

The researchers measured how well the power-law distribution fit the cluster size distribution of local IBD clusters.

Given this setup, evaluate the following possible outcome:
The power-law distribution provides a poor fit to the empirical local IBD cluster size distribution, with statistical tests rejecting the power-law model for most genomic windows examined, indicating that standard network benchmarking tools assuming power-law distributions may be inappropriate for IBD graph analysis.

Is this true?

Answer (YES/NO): YES